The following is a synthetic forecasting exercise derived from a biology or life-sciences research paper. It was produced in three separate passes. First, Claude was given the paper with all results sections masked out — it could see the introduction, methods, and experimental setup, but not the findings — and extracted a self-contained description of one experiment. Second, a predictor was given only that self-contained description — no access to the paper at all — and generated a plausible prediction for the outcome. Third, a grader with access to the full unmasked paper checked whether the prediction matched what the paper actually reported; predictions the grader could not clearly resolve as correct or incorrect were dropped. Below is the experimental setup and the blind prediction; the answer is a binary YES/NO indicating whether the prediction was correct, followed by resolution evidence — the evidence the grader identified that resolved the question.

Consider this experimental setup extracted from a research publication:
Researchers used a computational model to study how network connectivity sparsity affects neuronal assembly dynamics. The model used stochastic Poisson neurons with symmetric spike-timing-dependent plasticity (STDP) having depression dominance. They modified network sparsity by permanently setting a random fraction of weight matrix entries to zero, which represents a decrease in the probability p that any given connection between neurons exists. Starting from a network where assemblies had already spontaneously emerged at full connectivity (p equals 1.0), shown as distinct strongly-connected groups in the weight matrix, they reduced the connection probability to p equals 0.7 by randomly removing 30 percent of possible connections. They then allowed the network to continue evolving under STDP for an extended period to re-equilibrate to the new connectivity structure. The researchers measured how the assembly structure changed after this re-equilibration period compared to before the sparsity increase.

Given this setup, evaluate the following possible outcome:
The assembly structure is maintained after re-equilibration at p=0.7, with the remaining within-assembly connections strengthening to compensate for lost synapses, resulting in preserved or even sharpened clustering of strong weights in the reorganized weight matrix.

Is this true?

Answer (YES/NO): NO